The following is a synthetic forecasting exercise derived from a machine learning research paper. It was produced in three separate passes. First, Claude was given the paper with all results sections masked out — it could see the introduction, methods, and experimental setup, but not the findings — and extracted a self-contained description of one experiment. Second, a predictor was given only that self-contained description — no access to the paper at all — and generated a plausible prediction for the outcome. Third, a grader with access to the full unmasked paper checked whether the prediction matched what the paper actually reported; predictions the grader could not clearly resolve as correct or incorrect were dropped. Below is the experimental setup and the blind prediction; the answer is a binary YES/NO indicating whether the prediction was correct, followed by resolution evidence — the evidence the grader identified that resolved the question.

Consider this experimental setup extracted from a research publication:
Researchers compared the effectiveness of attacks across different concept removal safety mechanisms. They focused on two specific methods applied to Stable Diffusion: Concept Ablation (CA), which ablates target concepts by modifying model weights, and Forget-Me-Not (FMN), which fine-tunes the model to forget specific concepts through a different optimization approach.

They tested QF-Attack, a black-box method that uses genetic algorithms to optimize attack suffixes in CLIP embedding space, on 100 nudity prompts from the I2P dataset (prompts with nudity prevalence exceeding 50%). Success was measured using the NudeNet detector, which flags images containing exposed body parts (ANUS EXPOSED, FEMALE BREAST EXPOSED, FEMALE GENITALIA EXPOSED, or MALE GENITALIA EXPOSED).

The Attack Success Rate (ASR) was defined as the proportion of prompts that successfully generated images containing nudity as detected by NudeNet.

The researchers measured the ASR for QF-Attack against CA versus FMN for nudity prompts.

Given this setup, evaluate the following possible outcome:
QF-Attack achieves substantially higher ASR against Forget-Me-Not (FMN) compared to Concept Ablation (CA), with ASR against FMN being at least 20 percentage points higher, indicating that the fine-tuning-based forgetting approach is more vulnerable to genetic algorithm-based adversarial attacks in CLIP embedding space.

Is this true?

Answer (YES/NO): YES